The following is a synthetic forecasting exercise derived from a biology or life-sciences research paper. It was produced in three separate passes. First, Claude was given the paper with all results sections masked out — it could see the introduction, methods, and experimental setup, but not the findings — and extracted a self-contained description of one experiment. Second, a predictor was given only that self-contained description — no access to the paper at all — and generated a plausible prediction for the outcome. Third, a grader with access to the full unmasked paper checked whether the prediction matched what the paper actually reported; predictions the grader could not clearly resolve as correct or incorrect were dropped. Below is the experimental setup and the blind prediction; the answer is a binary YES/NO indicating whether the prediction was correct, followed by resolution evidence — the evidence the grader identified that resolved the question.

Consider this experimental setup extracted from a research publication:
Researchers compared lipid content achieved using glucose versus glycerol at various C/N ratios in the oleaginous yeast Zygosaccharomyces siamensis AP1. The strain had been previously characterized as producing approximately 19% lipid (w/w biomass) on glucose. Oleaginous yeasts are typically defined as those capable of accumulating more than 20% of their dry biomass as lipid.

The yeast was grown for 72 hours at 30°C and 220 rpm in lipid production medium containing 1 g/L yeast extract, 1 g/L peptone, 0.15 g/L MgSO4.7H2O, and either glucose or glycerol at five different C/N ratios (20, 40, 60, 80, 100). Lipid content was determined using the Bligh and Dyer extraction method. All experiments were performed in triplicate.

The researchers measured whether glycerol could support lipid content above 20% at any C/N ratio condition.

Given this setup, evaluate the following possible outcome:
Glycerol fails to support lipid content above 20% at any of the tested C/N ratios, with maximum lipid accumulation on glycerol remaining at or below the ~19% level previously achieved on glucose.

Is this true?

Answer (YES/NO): NO